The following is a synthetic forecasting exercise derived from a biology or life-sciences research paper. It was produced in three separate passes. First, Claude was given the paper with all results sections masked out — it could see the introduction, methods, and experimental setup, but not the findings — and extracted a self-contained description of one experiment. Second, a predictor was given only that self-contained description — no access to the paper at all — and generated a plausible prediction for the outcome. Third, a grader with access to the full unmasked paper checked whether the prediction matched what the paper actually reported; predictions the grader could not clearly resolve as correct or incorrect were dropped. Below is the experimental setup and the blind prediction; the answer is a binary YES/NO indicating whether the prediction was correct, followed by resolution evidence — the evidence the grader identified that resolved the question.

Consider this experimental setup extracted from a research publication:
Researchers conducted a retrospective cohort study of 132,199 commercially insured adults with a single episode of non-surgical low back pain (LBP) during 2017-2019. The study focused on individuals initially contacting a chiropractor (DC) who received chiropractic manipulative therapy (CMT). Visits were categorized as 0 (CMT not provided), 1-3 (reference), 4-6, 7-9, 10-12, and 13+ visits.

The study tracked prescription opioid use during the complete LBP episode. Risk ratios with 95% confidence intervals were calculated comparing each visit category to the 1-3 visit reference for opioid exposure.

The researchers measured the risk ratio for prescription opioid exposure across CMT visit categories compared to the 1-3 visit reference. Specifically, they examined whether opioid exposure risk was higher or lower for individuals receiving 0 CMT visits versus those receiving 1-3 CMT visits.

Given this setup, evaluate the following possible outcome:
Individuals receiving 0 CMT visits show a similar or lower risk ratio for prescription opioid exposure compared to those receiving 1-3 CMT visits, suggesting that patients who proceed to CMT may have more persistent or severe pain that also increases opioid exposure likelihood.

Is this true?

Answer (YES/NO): NO